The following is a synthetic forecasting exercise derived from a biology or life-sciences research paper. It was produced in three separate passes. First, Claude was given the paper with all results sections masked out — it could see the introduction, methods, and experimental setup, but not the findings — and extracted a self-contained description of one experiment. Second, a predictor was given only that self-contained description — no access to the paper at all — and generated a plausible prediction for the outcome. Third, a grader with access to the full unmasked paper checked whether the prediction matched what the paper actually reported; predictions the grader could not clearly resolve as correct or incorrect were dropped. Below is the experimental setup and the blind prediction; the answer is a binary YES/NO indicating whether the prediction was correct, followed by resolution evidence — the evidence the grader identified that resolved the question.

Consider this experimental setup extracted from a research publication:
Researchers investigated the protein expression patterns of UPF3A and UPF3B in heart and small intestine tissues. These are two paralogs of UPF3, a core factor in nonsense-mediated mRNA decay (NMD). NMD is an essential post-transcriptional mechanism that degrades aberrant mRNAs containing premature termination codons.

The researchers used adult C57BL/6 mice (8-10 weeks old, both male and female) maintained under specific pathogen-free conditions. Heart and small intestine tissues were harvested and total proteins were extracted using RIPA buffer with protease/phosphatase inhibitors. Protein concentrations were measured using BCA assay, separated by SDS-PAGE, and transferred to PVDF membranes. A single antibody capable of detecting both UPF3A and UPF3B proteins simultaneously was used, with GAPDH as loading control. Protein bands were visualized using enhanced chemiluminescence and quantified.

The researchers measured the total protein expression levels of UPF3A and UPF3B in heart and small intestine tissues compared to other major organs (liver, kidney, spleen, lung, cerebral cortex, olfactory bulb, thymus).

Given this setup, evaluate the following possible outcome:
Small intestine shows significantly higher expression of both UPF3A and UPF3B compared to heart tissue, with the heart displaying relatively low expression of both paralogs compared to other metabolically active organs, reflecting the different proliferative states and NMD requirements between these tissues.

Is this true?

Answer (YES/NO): NO